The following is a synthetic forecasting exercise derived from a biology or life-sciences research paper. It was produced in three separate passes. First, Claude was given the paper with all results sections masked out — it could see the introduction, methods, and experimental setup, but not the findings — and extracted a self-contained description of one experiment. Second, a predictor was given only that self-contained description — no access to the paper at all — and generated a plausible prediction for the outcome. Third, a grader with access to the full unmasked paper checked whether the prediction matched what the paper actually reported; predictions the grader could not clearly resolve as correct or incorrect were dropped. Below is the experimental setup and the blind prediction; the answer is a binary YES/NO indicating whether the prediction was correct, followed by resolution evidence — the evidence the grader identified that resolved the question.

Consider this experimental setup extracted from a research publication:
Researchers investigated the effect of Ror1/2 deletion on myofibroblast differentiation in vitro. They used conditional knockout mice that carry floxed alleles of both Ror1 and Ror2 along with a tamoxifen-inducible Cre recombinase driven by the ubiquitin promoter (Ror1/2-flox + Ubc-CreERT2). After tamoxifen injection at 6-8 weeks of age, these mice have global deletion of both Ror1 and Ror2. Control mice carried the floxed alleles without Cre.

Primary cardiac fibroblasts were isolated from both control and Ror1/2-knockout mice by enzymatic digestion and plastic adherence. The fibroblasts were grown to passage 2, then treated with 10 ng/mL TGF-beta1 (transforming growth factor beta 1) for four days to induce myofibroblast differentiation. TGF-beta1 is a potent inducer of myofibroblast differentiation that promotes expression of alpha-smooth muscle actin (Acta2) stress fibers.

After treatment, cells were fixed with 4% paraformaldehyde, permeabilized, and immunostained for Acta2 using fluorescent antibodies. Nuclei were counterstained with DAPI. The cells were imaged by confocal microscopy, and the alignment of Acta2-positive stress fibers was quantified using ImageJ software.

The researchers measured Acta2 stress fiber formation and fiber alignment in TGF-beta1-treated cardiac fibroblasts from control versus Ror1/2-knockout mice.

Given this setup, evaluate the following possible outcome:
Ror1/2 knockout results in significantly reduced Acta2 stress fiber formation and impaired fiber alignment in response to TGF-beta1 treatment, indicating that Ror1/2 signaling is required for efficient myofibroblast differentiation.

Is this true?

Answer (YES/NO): YES